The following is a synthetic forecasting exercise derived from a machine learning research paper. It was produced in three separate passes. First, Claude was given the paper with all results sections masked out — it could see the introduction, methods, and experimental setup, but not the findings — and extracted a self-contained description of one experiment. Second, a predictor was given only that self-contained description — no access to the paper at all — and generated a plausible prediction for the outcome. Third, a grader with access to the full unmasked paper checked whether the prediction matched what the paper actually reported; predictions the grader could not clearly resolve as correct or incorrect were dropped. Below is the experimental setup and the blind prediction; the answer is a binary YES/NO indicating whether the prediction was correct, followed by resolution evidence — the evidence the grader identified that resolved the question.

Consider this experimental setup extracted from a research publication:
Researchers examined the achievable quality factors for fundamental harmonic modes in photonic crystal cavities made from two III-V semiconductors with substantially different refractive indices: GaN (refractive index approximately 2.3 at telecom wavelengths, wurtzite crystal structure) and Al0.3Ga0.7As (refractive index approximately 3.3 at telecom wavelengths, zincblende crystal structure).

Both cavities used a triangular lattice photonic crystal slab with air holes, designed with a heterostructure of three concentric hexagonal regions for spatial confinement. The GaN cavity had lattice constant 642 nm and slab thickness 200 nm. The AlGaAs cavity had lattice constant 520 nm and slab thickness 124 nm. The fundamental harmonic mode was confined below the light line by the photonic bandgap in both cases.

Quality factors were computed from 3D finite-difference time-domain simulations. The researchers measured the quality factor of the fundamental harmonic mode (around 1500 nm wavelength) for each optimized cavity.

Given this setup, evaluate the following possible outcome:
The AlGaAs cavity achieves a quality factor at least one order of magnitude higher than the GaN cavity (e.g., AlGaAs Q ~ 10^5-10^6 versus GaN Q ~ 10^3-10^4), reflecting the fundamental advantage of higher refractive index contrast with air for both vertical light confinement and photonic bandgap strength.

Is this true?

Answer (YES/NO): NO